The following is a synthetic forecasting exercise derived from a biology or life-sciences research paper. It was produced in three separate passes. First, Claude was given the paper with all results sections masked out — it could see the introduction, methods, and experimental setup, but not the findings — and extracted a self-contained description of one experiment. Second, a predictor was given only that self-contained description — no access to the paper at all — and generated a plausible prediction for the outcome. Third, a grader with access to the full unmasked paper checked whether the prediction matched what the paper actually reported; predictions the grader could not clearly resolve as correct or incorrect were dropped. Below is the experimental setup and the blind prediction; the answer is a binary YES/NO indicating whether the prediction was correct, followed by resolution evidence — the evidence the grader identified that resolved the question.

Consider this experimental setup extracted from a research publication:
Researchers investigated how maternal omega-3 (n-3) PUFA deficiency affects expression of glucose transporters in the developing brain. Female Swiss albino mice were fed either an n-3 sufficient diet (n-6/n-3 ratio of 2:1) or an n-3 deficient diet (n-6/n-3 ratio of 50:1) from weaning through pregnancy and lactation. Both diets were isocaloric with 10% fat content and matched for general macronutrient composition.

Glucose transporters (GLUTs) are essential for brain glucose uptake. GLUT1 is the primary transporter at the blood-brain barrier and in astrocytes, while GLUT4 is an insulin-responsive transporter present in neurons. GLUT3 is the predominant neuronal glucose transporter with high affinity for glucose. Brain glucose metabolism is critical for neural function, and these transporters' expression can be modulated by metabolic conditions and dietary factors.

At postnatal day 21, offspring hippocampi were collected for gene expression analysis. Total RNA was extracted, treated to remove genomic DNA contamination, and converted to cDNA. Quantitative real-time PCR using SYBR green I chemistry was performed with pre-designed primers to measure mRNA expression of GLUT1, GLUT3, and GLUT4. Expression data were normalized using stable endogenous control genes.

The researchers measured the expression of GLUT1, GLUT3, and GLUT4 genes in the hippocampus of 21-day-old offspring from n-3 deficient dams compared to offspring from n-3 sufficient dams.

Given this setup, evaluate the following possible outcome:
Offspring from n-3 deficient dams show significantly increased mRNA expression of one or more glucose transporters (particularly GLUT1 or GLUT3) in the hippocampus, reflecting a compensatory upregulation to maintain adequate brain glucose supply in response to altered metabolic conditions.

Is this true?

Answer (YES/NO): NO